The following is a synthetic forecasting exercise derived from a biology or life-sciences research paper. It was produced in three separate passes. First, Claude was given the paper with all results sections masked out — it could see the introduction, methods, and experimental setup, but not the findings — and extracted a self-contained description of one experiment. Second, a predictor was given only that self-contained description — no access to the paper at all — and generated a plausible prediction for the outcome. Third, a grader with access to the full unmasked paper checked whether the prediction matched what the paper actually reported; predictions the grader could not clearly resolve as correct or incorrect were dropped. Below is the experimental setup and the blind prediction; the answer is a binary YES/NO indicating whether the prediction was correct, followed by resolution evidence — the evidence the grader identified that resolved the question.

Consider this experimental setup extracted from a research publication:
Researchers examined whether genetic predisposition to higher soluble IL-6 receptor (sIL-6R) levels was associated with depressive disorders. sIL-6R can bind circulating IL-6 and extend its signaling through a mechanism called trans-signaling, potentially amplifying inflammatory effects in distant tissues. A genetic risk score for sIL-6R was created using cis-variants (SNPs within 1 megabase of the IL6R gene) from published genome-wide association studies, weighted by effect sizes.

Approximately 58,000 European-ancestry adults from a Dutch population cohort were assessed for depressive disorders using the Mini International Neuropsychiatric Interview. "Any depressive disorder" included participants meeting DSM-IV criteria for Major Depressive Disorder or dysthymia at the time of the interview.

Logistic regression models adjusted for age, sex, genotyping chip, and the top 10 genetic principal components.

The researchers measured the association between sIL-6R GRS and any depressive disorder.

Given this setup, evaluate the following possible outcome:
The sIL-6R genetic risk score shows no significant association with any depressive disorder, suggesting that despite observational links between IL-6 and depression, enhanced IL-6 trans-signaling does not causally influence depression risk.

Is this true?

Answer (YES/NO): YES